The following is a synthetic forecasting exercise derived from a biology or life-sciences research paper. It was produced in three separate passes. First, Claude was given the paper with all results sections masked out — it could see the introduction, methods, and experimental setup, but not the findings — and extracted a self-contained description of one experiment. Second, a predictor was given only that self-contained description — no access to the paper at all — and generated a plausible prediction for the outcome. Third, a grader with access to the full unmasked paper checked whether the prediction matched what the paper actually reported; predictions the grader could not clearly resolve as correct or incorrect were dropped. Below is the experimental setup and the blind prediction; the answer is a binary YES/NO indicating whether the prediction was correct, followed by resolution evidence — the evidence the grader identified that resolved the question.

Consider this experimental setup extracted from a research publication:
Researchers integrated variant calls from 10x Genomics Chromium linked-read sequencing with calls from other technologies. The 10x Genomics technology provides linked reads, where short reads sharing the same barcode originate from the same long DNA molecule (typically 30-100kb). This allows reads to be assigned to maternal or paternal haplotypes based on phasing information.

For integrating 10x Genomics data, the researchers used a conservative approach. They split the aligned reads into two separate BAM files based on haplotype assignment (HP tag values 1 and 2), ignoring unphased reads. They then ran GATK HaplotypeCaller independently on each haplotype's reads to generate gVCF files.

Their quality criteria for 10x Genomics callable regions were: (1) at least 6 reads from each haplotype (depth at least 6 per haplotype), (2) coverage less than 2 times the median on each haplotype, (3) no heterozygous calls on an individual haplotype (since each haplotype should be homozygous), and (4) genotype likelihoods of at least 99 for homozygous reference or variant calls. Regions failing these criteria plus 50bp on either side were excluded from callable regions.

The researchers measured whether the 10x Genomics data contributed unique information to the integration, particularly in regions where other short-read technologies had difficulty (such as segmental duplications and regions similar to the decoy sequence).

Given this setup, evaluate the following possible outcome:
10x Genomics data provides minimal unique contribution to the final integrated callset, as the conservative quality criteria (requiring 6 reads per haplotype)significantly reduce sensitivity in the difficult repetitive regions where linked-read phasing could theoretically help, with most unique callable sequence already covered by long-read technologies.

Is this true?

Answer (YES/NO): NO